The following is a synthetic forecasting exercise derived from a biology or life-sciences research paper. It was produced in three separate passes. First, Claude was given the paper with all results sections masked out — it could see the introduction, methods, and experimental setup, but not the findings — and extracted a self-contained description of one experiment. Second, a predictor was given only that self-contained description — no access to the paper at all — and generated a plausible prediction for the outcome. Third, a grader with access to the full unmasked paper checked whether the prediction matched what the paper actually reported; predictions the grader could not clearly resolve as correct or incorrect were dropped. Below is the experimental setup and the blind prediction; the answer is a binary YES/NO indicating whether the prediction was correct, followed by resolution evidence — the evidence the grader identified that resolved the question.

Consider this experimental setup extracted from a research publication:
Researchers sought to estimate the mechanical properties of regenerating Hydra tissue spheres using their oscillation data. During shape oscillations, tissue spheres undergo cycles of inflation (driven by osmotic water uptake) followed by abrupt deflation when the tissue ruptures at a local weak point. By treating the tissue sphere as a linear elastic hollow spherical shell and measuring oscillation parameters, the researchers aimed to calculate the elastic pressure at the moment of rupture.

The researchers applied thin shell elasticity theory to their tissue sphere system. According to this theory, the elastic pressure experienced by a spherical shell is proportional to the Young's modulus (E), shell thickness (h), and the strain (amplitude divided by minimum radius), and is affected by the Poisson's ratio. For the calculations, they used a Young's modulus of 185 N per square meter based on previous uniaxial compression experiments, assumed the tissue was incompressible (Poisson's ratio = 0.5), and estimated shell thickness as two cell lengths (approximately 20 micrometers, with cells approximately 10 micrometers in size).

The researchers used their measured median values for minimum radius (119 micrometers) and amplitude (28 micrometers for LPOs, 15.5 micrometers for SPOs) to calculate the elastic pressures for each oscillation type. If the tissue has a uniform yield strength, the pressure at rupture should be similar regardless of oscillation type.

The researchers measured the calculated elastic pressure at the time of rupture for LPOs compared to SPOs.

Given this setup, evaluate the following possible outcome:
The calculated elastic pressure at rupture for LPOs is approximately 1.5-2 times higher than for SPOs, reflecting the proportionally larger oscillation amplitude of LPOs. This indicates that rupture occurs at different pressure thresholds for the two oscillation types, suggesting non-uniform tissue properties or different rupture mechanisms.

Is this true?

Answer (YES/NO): YES